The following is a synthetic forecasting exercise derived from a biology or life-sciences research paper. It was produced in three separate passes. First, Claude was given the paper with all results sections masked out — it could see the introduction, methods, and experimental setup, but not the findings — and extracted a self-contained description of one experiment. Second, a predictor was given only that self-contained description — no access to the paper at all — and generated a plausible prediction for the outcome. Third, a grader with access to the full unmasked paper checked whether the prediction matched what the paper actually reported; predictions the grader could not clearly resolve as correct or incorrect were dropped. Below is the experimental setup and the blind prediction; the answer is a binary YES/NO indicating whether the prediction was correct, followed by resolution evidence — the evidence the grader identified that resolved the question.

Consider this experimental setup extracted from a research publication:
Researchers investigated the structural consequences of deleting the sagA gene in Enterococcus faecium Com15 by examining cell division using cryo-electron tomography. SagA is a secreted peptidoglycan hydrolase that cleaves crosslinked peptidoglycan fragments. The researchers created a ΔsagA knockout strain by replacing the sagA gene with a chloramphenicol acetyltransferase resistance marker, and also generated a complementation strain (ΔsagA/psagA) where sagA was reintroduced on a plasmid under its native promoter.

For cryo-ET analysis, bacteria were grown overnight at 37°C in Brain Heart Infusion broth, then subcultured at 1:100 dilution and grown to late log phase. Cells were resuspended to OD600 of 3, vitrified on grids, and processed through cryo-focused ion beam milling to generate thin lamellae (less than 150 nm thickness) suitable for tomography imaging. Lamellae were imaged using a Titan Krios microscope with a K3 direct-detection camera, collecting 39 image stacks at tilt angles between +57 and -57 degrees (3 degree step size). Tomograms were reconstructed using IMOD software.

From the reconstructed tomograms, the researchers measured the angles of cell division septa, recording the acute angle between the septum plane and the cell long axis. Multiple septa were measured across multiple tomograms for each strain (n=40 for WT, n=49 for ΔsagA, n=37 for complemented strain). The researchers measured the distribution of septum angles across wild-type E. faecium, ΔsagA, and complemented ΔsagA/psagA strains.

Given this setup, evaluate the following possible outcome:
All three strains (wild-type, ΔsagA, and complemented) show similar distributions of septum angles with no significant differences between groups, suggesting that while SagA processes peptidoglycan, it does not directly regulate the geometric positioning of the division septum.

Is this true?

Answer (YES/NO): NO